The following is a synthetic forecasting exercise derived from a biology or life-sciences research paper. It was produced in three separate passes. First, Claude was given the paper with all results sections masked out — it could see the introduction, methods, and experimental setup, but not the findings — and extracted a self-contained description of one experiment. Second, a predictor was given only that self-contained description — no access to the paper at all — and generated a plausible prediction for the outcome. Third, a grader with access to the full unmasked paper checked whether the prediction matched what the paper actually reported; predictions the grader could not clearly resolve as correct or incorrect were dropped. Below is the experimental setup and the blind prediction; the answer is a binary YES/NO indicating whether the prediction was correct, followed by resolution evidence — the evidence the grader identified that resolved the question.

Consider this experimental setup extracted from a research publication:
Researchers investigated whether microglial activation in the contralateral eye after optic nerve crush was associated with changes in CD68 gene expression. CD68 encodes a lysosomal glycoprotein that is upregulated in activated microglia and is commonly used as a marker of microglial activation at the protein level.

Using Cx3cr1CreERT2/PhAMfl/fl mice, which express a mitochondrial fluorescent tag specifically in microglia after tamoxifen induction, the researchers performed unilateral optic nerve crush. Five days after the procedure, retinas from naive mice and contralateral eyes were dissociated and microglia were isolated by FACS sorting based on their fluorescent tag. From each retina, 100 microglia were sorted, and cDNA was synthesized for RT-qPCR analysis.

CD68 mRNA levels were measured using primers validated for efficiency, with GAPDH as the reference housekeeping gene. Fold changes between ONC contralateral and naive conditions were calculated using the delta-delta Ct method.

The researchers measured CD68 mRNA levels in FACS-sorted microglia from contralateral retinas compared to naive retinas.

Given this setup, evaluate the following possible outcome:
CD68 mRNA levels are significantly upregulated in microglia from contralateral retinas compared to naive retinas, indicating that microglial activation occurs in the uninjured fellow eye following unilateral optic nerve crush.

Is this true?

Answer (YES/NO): NO